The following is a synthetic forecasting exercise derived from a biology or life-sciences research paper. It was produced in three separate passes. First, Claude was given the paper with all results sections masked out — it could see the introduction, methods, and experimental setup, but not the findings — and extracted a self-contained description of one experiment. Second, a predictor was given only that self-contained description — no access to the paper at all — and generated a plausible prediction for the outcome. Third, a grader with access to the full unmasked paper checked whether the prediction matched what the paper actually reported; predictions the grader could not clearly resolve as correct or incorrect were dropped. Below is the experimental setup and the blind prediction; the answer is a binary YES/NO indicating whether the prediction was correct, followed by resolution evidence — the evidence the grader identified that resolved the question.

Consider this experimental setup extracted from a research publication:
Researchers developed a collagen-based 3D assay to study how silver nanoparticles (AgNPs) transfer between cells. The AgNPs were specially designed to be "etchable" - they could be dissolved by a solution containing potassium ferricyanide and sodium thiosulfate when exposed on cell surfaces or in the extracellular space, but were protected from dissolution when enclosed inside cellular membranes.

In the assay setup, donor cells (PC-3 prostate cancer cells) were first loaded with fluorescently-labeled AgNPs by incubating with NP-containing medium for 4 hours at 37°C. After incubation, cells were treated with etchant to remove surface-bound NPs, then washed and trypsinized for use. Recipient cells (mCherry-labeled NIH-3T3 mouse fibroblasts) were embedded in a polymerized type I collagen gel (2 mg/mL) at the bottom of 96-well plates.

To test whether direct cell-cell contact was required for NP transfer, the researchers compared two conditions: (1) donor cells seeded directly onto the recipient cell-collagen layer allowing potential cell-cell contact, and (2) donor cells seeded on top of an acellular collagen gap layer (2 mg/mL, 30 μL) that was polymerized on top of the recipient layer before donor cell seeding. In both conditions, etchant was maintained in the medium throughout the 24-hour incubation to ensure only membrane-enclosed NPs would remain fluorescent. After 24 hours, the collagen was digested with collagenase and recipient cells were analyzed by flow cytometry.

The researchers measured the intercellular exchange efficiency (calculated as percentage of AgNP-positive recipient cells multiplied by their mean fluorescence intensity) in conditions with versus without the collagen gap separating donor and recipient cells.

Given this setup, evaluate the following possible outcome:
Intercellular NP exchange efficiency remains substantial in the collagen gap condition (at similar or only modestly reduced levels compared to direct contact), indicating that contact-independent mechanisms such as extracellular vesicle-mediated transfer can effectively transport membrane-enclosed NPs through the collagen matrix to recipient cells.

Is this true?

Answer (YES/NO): YES